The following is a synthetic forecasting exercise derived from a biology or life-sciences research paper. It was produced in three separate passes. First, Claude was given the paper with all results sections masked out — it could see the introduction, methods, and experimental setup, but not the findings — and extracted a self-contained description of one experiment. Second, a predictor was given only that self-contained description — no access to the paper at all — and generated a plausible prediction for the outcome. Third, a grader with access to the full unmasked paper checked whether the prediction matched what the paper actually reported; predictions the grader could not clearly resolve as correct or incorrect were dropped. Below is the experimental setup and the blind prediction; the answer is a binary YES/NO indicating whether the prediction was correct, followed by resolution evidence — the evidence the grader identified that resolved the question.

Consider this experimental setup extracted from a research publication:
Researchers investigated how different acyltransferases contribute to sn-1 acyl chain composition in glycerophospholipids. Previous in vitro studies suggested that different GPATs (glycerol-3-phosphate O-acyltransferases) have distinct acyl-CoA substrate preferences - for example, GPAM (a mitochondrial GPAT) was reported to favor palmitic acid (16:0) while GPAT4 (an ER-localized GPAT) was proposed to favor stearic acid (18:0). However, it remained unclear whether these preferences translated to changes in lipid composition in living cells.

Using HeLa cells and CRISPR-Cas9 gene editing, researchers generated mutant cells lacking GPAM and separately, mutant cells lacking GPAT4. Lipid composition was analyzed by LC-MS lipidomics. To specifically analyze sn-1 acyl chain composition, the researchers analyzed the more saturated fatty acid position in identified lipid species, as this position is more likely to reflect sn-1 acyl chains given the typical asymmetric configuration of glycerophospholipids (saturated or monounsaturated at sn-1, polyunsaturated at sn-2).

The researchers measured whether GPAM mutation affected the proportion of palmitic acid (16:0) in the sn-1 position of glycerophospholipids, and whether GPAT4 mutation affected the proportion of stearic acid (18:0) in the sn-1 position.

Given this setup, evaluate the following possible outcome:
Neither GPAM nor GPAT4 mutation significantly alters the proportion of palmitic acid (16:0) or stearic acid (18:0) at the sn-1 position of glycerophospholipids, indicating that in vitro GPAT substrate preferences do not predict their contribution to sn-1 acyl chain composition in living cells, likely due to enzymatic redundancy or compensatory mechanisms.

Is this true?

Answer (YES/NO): NO